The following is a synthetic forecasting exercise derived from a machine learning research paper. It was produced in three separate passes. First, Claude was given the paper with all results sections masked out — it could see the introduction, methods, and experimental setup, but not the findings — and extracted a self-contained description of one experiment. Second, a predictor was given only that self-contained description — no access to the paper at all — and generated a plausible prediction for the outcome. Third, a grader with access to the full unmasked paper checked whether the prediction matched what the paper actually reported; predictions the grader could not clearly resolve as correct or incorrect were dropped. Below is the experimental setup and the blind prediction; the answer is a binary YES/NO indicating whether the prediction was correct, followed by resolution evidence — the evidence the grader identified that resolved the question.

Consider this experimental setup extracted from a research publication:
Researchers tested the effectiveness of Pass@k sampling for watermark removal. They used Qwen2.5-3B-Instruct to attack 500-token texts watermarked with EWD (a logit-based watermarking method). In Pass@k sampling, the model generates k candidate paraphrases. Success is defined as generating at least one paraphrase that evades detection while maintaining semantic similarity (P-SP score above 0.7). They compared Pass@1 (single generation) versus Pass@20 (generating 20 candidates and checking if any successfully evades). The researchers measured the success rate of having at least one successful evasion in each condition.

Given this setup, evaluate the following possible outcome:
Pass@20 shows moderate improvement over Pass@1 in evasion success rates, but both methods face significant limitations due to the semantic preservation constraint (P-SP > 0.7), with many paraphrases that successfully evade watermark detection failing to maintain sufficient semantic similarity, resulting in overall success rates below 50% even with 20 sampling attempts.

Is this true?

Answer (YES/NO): NO